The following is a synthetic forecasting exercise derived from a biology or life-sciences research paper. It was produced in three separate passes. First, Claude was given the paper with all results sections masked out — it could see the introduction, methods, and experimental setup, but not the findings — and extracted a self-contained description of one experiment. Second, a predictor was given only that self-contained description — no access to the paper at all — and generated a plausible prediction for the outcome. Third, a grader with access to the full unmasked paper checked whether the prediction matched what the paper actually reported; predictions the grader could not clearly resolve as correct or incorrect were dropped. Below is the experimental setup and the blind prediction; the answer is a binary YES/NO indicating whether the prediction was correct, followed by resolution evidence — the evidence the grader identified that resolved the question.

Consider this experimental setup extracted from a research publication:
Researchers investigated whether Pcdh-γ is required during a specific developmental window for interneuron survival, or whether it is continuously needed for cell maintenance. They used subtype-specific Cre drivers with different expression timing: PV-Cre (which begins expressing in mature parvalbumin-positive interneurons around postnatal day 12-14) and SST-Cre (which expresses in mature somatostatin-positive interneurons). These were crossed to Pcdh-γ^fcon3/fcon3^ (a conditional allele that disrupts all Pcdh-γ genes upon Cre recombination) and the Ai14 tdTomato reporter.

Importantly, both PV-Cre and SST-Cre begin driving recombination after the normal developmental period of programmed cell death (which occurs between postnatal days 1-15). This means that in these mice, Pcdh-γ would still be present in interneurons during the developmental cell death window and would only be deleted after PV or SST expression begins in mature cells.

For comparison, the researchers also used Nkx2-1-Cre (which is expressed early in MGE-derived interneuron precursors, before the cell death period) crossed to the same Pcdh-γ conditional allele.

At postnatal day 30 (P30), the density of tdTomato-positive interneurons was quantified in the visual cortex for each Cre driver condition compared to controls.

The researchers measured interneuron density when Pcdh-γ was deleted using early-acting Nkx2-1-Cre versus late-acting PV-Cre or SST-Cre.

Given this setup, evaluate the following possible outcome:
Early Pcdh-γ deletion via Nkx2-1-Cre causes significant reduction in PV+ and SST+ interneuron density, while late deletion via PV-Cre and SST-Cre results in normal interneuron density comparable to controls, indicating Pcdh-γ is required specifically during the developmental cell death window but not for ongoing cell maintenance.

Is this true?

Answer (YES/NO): NO